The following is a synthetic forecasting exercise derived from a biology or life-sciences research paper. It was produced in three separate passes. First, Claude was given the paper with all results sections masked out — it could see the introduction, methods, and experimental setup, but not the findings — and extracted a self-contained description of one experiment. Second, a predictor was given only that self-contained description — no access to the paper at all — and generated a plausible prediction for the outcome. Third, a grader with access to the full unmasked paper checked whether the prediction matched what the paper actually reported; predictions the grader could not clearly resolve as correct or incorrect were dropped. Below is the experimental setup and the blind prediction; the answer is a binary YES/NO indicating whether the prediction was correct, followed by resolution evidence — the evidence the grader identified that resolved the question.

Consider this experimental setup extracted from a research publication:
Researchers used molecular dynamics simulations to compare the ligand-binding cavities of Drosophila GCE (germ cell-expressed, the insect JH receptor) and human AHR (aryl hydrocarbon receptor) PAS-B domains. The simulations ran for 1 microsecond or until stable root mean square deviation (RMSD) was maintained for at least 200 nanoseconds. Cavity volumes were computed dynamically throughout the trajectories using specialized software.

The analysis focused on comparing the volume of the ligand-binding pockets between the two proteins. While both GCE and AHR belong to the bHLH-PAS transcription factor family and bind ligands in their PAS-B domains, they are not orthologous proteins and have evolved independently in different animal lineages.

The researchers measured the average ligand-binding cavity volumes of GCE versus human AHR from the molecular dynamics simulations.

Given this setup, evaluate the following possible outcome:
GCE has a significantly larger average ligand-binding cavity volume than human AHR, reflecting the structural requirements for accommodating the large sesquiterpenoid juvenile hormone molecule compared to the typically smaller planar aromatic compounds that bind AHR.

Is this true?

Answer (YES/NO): YES